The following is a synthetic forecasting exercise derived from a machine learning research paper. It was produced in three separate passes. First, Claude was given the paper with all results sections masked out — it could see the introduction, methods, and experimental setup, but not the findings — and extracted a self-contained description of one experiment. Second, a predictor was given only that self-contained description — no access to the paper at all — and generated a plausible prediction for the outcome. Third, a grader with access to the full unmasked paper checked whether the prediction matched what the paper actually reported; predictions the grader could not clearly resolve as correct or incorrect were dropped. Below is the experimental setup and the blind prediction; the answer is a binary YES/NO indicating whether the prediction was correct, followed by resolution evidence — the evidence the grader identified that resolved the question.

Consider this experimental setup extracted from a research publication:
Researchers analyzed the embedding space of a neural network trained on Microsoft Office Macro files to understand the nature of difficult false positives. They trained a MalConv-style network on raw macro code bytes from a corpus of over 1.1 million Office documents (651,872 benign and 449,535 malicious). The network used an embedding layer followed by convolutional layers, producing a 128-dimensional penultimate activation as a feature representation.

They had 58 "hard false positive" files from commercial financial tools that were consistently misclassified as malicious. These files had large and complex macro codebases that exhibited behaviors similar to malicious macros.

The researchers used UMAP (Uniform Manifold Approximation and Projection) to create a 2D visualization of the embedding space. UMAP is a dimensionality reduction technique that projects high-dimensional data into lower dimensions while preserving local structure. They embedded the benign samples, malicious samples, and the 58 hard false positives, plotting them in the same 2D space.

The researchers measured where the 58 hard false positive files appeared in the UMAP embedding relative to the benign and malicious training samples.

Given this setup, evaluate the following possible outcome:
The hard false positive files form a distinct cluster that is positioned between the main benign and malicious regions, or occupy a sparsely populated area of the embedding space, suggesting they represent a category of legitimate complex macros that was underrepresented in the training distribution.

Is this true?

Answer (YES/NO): NO